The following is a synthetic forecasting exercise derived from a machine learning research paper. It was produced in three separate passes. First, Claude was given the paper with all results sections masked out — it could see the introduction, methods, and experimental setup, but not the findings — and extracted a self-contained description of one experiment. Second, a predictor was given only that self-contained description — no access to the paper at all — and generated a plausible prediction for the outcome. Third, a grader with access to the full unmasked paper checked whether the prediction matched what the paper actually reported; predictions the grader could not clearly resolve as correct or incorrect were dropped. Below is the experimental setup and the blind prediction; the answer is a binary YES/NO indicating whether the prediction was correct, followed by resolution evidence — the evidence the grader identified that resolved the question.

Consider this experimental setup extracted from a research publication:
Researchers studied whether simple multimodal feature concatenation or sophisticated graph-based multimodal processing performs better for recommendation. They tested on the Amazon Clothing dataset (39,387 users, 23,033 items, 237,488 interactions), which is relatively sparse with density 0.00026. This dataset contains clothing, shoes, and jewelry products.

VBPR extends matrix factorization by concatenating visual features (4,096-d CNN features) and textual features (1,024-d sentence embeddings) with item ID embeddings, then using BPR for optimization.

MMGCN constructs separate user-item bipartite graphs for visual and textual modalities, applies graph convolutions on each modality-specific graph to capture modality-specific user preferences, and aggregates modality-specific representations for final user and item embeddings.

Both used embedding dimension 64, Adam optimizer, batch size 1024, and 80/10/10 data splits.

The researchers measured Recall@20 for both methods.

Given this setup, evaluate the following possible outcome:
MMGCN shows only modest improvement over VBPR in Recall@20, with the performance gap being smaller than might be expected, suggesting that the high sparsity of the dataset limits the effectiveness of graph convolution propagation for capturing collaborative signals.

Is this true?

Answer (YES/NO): YES